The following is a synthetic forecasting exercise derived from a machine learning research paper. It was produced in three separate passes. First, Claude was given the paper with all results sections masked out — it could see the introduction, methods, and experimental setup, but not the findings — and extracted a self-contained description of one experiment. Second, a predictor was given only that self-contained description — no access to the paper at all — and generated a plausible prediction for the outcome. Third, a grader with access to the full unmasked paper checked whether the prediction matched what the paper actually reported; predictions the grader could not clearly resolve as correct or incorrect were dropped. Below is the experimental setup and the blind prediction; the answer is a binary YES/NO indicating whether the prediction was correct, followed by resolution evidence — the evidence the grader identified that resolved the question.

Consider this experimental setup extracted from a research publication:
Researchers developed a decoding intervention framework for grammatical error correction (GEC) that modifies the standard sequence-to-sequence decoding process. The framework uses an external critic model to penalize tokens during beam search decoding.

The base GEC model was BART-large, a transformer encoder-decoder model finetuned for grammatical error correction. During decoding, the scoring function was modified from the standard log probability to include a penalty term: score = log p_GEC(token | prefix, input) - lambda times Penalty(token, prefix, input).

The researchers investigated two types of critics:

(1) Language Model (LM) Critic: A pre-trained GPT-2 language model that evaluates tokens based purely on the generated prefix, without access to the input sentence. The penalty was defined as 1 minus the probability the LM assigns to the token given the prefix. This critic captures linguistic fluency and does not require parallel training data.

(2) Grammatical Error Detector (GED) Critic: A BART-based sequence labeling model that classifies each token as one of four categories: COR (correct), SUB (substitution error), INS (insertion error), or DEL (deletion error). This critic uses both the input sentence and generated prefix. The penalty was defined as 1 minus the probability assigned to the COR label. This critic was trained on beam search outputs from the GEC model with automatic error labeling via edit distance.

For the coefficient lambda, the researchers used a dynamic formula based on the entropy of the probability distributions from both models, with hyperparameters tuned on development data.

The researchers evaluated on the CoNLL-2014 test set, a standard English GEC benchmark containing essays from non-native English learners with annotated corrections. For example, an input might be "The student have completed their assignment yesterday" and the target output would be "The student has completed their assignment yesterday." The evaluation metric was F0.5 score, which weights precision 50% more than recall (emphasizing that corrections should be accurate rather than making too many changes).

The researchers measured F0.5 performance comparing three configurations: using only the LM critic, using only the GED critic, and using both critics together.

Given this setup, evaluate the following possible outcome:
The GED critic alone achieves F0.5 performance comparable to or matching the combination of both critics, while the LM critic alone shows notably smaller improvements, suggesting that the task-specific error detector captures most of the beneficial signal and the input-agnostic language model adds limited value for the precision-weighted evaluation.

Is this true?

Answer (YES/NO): NO